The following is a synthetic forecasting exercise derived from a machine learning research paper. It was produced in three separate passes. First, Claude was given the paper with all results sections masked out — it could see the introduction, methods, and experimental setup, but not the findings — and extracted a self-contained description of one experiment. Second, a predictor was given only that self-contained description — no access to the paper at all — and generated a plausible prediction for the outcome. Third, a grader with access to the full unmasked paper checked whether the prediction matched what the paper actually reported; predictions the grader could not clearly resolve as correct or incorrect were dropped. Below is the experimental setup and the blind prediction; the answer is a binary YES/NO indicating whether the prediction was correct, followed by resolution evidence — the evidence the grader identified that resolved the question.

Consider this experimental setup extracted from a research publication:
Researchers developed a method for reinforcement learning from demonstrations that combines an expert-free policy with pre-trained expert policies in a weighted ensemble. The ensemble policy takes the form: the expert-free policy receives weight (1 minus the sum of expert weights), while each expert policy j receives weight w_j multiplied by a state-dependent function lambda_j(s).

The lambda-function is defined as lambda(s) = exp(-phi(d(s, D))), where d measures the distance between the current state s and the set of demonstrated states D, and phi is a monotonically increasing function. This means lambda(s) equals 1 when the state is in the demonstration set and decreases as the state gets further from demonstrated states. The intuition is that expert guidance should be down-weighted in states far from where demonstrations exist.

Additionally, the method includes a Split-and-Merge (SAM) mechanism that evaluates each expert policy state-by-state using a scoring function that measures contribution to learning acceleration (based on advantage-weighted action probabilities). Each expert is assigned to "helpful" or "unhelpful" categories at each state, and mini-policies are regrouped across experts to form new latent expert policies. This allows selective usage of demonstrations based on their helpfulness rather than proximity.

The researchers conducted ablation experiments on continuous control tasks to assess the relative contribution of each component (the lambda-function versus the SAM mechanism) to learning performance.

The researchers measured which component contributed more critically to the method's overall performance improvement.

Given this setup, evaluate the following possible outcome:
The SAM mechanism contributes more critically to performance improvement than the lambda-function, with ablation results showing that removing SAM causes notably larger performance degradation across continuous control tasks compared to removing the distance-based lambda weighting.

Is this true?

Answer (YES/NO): NO